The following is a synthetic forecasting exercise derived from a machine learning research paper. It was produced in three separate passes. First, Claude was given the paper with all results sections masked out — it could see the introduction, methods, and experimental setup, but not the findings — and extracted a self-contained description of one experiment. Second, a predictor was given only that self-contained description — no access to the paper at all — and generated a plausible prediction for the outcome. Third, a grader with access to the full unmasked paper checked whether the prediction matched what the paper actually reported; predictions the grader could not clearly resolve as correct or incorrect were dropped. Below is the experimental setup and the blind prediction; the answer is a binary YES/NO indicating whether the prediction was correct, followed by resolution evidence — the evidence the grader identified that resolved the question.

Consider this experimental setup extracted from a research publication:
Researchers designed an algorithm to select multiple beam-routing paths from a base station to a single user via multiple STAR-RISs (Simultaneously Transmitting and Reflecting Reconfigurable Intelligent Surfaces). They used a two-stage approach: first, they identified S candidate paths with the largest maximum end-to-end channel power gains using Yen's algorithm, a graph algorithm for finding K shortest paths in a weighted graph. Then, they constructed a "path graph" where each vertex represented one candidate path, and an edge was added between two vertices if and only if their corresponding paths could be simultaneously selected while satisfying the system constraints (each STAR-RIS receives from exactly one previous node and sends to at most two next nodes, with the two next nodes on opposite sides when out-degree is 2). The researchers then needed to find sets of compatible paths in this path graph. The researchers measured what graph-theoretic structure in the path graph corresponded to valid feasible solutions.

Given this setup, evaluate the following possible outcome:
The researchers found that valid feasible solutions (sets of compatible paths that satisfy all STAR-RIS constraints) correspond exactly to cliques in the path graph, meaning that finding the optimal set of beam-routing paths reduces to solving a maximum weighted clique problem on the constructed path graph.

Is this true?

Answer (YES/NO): YES